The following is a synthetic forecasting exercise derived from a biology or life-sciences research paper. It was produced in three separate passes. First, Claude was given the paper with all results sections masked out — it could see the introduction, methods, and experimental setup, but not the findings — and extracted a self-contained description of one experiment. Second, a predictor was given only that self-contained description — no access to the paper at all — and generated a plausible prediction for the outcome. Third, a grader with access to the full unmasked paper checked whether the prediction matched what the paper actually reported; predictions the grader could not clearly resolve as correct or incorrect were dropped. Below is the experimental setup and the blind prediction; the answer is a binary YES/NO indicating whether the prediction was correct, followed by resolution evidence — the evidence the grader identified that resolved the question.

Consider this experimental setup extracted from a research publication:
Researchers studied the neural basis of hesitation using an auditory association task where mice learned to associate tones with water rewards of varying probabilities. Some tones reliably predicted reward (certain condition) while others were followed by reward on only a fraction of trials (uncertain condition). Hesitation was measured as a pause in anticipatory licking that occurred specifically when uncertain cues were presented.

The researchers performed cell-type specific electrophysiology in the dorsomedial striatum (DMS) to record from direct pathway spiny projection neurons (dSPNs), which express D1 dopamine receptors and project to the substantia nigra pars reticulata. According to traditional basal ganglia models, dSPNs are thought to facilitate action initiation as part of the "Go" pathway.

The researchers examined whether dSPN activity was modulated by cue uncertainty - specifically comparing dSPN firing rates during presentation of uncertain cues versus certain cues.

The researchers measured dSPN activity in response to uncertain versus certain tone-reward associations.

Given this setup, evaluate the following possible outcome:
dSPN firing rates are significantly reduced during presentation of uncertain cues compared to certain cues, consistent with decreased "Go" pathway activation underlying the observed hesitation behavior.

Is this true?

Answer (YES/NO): NO